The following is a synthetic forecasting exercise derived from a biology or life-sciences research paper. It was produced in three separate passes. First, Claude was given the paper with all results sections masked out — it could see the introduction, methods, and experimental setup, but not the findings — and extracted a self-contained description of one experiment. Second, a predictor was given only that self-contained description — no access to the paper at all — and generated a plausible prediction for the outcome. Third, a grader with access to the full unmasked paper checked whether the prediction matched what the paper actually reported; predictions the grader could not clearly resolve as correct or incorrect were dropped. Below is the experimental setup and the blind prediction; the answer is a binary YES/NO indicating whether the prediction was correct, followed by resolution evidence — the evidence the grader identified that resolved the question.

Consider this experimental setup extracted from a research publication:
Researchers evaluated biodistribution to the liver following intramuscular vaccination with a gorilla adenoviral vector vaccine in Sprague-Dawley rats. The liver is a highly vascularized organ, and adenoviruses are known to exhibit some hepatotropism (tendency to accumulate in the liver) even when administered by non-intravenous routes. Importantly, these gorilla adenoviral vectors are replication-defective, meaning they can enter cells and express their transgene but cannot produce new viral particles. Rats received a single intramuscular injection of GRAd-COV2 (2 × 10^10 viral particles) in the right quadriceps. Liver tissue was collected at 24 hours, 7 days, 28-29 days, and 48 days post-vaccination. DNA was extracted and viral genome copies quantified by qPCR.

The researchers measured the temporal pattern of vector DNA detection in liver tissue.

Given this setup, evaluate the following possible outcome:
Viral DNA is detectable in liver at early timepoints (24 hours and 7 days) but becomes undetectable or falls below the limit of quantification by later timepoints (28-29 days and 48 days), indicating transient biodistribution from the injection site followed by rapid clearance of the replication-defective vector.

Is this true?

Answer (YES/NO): NO